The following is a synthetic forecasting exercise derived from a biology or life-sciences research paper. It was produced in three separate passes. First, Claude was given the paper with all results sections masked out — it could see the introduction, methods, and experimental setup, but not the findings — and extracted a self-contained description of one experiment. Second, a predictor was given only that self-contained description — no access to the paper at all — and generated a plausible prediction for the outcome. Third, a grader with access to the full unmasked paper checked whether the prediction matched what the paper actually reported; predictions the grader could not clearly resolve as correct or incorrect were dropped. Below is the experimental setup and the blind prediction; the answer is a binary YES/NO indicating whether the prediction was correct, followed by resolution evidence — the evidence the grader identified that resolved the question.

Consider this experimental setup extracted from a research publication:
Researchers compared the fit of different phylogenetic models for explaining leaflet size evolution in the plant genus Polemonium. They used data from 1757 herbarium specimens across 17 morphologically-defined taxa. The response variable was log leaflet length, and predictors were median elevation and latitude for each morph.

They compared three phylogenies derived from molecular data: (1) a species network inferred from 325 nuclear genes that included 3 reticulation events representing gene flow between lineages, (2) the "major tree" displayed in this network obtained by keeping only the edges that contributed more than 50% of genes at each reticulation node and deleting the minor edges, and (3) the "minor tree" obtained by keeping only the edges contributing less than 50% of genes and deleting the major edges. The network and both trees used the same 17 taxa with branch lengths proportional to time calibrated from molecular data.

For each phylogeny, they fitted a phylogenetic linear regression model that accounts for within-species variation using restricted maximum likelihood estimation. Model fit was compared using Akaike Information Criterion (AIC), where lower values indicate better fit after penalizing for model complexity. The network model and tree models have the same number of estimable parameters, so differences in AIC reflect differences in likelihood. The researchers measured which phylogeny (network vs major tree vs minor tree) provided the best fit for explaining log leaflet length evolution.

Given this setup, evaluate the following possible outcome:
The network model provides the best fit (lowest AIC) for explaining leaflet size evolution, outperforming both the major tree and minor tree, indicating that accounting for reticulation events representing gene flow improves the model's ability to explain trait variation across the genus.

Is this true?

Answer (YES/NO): YES